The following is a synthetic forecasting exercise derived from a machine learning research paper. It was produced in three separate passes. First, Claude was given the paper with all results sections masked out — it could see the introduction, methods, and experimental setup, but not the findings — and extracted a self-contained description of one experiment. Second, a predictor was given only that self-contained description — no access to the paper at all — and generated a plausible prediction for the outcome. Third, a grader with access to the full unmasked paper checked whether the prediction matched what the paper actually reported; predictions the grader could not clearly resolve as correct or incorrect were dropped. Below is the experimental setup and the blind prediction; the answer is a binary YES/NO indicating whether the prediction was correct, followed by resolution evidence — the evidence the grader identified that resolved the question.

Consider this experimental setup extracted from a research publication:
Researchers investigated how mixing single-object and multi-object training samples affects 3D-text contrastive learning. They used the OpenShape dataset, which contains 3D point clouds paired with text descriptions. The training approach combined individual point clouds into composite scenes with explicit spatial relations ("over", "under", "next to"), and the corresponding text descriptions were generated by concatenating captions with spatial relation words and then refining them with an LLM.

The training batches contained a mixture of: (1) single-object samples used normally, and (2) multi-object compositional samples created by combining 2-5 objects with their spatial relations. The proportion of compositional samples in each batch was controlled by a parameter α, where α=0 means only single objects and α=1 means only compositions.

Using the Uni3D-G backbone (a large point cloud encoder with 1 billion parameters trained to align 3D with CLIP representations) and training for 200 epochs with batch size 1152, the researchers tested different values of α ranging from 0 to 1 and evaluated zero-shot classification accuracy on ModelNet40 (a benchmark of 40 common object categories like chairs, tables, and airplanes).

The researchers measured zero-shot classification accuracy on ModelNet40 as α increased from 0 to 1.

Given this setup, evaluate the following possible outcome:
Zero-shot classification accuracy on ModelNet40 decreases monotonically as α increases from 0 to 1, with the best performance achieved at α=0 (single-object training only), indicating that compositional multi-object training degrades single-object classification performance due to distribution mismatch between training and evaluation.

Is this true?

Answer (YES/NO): NO